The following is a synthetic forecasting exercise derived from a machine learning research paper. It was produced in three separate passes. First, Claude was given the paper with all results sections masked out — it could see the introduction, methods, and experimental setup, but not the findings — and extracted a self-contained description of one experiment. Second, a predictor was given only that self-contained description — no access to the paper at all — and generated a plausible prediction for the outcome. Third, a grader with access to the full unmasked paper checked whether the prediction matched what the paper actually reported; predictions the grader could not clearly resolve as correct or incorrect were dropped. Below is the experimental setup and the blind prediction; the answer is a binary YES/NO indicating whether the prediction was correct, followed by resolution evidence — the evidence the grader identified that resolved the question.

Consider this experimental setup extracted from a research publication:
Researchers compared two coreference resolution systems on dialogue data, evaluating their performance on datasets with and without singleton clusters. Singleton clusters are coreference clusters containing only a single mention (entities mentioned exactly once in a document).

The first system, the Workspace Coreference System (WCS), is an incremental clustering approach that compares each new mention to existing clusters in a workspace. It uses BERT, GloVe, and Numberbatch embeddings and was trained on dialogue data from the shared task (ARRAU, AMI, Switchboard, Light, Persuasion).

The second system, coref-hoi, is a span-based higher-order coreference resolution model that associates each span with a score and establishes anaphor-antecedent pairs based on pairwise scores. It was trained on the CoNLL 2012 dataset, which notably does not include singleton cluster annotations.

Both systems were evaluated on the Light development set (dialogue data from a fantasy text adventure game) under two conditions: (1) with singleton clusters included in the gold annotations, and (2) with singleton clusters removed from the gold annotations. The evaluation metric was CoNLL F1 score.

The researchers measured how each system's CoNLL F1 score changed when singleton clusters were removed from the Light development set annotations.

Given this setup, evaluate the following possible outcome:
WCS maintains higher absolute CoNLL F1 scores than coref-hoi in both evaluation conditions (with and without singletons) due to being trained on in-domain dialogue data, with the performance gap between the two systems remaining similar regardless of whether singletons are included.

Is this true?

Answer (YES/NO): NO